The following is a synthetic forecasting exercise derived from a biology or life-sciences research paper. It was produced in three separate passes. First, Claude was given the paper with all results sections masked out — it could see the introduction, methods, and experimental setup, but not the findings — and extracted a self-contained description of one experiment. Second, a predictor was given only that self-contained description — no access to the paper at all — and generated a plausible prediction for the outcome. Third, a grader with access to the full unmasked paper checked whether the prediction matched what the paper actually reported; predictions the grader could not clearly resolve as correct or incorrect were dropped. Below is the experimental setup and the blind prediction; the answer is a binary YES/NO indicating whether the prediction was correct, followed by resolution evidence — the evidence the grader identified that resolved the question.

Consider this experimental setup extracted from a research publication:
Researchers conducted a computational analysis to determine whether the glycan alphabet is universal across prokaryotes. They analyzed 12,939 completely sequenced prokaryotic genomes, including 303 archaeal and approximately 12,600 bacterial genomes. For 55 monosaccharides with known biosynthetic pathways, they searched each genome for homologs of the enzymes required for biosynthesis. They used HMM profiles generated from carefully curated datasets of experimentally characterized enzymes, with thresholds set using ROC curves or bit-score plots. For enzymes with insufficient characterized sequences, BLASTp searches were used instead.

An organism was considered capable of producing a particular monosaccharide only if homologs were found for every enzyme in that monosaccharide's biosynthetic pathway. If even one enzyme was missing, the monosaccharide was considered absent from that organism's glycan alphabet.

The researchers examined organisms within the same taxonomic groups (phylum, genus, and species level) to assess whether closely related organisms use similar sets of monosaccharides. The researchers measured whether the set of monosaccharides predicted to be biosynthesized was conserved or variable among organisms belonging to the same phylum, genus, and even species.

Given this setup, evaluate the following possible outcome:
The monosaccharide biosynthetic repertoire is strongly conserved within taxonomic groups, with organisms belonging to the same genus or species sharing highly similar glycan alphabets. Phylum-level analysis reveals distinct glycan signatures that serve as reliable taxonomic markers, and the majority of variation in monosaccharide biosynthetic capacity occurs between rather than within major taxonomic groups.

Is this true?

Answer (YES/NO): NO